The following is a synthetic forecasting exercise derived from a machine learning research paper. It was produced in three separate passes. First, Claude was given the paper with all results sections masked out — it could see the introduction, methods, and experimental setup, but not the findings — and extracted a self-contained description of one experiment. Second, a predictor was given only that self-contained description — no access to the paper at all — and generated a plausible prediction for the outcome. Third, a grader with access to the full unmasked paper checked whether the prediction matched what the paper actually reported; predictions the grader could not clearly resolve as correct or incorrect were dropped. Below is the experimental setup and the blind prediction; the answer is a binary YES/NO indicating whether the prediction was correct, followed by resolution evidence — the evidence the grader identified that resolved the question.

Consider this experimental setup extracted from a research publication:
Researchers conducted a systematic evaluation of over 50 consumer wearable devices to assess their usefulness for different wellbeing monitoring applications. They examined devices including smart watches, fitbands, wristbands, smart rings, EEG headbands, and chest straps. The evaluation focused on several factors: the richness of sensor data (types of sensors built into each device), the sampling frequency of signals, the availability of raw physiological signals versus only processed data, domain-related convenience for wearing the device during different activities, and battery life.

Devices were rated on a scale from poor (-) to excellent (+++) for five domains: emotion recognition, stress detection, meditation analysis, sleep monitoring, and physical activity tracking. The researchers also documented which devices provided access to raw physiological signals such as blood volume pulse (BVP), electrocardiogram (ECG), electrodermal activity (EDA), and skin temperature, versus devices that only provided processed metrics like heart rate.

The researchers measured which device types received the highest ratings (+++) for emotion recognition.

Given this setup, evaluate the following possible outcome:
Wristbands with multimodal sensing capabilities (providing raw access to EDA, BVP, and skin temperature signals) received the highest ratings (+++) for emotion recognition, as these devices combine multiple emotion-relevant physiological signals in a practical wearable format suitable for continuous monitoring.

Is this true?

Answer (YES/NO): YES